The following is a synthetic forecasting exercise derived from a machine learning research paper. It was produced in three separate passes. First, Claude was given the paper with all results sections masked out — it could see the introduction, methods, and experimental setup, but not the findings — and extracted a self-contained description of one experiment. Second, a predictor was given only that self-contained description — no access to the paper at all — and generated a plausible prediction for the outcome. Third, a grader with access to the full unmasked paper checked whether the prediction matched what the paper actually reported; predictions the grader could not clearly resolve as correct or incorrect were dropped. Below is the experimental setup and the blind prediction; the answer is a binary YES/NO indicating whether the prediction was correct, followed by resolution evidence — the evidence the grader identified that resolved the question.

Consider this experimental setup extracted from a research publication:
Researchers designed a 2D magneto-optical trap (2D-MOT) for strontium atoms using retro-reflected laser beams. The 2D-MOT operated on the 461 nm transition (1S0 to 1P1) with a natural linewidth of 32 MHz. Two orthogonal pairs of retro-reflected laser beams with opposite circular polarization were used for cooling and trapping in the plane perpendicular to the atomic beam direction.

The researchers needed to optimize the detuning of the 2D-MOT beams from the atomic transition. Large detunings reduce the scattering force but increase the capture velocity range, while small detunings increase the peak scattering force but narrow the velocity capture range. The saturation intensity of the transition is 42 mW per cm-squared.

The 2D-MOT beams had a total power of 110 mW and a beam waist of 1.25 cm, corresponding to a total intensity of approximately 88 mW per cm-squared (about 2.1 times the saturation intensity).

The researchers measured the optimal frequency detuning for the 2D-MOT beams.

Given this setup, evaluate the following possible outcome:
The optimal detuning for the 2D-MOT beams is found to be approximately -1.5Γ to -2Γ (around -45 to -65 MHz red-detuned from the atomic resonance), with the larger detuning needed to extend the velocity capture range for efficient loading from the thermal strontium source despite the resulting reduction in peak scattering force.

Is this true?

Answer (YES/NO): NO